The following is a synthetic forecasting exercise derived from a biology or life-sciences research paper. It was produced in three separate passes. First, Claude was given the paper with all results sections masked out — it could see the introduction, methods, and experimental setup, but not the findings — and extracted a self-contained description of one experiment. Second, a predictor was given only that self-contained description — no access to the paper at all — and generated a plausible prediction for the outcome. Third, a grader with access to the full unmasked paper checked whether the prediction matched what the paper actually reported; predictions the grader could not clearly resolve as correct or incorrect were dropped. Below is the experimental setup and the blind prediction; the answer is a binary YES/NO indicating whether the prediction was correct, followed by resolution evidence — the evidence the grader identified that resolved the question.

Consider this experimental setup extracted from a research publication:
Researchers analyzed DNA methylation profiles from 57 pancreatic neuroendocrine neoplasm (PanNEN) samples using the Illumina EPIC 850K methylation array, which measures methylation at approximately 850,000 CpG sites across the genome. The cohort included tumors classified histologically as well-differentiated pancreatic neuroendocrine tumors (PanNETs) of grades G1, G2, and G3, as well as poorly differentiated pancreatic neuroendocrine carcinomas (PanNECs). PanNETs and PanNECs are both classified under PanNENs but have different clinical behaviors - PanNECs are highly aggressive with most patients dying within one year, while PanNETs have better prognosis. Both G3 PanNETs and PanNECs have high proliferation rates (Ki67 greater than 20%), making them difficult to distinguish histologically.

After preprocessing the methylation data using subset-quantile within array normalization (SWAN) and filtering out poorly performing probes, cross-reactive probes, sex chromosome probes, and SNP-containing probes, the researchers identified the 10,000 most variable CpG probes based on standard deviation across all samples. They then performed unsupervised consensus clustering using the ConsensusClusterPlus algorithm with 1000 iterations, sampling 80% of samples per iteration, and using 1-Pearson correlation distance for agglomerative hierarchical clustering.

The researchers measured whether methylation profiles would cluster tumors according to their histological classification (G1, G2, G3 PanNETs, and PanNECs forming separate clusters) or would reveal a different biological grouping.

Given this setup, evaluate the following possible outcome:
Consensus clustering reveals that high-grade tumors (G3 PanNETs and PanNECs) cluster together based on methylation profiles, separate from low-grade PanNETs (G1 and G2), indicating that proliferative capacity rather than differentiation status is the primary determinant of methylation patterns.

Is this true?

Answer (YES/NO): NO